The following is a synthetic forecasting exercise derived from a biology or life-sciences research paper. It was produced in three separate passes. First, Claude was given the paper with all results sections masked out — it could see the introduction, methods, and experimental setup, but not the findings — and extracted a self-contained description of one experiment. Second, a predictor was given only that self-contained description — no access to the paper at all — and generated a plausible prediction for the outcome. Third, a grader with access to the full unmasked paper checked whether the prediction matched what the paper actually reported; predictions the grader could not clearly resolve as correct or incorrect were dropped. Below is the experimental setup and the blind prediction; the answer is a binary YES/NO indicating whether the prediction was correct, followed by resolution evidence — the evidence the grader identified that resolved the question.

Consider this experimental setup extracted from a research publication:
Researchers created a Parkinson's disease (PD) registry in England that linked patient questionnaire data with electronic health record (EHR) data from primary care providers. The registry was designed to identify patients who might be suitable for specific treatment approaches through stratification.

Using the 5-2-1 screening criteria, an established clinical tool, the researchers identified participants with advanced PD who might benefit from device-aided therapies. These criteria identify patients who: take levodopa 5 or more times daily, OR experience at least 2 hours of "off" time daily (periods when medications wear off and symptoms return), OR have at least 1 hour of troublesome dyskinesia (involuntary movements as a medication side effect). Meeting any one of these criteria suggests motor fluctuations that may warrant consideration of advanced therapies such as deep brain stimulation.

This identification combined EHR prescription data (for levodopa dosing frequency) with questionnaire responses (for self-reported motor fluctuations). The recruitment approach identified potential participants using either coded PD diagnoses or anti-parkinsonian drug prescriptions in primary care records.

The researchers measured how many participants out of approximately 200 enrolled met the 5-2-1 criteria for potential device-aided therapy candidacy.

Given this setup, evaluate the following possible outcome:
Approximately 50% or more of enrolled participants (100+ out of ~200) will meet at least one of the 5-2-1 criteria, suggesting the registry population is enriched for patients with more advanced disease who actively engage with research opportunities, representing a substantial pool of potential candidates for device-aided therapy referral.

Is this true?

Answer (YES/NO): NO